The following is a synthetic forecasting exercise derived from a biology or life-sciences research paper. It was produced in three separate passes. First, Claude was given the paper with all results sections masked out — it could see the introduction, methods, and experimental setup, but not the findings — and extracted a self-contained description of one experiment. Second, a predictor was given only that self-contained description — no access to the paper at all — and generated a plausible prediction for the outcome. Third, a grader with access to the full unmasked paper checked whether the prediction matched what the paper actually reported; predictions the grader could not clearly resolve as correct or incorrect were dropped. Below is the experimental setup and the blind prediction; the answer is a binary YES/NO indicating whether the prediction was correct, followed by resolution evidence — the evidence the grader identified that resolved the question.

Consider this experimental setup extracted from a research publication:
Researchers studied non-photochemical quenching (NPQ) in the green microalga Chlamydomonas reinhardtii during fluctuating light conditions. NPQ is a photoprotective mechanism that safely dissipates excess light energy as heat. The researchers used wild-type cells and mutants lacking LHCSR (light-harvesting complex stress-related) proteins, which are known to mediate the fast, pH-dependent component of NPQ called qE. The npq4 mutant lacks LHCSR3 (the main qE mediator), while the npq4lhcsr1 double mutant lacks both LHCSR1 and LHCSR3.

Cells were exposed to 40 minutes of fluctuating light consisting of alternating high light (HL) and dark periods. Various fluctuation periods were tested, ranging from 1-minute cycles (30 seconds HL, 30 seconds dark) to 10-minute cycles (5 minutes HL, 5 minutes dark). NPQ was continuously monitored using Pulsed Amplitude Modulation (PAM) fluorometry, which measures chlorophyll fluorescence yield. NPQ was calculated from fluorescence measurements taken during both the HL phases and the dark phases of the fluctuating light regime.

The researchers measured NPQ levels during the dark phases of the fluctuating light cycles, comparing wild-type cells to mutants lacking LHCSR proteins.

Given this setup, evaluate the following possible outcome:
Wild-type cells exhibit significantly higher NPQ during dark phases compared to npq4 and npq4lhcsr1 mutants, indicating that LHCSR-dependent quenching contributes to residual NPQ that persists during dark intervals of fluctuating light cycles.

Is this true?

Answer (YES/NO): YES